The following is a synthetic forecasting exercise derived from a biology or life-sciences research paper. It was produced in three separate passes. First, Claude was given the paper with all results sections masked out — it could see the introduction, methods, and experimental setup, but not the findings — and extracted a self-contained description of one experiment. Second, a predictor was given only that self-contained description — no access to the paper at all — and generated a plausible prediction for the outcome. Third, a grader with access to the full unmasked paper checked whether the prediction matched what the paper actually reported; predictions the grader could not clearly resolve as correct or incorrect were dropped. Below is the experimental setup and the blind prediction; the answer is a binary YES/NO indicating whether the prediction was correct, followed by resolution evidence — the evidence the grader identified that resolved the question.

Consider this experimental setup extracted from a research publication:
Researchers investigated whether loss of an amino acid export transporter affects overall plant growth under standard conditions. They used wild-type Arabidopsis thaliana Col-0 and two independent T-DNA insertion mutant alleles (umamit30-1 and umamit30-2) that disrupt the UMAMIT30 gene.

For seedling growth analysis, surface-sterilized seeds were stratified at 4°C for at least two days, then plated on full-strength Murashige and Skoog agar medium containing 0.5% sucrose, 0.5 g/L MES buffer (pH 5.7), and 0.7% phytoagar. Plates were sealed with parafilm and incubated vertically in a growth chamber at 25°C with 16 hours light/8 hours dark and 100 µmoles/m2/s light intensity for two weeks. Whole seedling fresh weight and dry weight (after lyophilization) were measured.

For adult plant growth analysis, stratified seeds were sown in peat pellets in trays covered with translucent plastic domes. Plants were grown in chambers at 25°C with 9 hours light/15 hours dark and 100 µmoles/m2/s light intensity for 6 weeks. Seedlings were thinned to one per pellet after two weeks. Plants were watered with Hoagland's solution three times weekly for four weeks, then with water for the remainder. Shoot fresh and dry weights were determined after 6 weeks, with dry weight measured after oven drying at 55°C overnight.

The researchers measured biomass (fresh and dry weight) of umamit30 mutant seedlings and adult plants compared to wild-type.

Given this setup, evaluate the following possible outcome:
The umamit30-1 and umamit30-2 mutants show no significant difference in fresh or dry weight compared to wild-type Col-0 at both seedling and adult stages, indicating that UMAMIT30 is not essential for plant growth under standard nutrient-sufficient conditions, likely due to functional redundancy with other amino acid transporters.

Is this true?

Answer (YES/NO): YES